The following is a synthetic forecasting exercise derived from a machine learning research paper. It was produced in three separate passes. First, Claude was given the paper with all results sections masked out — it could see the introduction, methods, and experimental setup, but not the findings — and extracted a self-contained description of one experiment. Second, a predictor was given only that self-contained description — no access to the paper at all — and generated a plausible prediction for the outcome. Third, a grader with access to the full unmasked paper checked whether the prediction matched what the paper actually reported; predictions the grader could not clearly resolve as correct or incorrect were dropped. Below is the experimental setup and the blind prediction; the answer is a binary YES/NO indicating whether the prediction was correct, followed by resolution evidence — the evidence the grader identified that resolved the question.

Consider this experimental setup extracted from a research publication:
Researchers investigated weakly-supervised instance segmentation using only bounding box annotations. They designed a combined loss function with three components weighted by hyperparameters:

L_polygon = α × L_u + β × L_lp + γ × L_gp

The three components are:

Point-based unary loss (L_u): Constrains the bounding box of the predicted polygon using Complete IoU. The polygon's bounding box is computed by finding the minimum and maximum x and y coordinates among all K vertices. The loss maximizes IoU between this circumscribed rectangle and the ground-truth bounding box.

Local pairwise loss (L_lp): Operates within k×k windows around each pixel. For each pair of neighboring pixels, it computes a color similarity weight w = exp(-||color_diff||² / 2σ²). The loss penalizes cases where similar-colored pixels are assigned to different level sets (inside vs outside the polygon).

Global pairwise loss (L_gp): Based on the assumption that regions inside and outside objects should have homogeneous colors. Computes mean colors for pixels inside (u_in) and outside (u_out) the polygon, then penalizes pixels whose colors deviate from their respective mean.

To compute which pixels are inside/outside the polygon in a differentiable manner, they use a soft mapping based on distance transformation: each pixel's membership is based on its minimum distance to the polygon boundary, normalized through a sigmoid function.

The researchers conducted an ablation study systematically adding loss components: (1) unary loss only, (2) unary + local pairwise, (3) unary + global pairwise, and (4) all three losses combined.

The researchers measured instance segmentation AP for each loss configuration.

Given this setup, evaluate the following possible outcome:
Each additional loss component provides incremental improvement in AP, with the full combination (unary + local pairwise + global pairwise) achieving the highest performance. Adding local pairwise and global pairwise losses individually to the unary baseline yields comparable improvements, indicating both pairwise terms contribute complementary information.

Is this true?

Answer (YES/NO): YES